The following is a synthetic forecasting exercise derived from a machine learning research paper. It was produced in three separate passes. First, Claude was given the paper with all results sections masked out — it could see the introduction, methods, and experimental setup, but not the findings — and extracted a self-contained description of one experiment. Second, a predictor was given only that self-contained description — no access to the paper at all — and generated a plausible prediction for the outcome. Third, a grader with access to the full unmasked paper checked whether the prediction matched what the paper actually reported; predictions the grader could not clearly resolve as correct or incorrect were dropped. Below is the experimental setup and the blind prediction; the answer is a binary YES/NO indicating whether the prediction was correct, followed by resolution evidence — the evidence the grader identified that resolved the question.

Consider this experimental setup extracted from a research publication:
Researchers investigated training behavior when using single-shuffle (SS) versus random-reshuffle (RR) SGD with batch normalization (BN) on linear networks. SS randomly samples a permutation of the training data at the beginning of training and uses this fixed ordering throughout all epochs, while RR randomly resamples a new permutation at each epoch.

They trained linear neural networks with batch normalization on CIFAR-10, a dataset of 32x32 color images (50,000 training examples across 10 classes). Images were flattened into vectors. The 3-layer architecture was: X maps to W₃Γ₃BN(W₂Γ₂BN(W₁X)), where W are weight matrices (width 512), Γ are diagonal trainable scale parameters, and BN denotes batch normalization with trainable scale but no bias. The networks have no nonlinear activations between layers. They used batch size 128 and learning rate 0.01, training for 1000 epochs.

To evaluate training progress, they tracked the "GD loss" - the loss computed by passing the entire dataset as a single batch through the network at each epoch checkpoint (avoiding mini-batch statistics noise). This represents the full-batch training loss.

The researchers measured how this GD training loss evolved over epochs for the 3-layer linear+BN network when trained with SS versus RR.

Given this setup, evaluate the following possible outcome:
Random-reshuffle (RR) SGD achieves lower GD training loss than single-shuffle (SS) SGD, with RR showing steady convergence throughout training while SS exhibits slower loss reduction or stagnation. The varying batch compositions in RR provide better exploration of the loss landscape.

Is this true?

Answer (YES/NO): NO